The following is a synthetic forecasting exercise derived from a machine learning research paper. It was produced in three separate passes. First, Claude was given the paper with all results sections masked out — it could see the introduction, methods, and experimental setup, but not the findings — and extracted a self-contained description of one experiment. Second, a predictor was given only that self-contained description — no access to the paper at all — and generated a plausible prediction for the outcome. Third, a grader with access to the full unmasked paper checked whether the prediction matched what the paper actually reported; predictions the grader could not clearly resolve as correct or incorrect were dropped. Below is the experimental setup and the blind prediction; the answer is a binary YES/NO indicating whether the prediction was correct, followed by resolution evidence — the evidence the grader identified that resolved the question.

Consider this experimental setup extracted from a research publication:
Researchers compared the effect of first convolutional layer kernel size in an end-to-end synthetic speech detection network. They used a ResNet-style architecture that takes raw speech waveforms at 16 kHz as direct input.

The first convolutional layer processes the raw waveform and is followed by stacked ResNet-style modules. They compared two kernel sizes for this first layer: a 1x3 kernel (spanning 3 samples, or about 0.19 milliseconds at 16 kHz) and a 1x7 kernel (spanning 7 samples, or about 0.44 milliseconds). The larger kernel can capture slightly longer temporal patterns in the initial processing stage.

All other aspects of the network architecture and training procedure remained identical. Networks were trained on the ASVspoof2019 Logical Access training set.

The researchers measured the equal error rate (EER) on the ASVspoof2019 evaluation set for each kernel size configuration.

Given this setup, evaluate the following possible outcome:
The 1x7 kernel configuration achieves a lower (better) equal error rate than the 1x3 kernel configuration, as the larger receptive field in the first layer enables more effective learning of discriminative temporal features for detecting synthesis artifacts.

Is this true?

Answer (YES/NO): YES